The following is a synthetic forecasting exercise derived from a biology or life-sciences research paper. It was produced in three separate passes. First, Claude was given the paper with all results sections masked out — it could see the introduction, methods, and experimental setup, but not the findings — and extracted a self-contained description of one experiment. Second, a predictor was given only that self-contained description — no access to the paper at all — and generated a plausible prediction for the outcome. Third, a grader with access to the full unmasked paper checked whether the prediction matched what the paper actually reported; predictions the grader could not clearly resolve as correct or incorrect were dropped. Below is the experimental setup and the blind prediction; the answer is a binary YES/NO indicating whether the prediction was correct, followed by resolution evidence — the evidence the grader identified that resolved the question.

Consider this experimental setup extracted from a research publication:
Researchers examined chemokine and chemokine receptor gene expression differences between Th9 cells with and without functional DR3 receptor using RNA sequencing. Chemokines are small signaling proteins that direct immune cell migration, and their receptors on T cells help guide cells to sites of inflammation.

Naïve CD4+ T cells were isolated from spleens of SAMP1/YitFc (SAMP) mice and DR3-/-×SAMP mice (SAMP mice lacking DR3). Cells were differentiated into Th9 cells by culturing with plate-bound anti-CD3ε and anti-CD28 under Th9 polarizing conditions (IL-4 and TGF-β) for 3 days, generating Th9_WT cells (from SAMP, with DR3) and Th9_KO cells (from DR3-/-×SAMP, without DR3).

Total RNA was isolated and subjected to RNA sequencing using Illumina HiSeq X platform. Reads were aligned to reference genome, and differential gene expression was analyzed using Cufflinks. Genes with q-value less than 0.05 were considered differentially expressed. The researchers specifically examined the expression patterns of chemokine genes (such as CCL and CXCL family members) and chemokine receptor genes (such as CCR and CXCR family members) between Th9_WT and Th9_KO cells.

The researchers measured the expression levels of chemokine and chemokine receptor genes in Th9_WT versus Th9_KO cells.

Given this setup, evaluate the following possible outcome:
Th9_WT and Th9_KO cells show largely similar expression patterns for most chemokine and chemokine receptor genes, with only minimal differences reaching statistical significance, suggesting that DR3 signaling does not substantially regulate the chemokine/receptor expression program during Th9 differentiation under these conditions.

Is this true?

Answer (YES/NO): NO